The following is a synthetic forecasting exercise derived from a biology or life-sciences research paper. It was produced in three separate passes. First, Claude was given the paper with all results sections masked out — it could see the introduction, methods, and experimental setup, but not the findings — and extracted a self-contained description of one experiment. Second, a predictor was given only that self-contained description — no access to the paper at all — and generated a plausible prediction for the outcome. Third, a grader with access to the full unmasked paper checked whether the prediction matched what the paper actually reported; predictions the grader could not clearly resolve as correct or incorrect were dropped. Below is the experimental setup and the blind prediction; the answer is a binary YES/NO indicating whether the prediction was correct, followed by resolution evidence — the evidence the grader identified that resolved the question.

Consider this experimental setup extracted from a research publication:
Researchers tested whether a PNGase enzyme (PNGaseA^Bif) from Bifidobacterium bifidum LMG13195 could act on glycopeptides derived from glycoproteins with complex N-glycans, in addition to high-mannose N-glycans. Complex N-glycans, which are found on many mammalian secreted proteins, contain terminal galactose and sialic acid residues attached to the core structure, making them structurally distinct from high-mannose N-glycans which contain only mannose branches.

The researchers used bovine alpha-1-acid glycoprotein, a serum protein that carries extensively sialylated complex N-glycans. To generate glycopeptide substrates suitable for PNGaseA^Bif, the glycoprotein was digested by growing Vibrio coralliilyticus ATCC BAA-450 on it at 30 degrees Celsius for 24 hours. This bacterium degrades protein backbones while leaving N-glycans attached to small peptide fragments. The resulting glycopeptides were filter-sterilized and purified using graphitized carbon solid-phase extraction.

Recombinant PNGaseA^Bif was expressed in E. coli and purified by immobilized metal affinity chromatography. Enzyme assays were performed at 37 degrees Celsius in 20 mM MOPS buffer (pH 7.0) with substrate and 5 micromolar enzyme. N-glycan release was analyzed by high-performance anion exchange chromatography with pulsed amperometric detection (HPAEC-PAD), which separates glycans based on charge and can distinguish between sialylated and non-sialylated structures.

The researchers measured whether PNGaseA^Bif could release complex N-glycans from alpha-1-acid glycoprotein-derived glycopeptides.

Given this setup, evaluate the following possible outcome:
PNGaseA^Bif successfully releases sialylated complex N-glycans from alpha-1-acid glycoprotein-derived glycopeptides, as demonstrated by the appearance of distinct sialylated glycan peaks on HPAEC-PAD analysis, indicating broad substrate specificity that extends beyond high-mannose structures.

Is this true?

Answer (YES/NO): YES